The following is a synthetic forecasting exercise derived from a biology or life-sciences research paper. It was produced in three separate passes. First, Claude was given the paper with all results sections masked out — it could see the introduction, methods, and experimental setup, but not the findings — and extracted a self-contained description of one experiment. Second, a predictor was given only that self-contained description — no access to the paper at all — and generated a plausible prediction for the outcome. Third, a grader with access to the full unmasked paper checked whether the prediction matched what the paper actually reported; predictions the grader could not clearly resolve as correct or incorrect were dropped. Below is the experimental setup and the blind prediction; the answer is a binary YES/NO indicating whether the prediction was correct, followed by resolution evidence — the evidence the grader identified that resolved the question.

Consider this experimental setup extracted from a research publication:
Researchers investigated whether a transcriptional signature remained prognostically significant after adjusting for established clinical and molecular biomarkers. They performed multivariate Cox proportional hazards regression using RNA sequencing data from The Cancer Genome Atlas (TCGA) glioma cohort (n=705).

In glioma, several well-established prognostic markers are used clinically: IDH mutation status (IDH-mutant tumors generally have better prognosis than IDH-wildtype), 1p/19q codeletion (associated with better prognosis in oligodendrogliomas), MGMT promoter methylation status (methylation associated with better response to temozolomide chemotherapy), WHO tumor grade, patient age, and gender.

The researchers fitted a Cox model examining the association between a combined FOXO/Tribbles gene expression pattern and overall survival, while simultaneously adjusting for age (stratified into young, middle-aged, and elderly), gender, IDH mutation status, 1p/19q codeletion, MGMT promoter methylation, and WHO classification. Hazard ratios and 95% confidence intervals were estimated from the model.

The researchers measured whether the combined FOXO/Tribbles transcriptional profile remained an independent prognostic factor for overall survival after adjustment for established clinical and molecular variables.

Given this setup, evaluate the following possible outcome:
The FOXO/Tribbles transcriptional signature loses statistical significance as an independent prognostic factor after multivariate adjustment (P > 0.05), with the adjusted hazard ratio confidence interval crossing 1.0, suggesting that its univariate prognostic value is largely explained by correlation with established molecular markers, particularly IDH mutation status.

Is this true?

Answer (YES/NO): YES